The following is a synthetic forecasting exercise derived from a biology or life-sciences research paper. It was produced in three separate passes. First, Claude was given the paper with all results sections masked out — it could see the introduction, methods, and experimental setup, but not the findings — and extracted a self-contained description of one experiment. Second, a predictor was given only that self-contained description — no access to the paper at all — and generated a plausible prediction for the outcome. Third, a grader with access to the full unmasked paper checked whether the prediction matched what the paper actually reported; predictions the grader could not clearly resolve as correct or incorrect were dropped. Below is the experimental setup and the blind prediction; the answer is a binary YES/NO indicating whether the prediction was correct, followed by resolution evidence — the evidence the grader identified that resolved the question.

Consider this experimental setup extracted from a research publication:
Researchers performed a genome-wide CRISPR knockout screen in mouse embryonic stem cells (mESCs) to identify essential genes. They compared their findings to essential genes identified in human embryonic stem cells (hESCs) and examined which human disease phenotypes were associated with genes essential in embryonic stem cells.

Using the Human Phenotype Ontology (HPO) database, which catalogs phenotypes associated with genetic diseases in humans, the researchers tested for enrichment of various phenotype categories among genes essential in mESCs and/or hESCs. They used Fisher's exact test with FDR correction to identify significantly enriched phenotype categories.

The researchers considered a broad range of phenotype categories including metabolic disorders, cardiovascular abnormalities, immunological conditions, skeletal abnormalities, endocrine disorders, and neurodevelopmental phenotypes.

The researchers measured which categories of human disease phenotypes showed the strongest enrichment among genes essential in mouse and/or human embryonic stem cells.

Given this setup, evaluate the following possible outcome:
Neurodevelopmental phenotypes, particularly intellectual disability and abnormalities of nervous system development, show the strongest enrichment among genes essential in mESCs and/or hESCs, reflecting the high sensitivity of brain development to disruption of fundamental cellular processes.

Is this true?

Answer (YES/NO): YES